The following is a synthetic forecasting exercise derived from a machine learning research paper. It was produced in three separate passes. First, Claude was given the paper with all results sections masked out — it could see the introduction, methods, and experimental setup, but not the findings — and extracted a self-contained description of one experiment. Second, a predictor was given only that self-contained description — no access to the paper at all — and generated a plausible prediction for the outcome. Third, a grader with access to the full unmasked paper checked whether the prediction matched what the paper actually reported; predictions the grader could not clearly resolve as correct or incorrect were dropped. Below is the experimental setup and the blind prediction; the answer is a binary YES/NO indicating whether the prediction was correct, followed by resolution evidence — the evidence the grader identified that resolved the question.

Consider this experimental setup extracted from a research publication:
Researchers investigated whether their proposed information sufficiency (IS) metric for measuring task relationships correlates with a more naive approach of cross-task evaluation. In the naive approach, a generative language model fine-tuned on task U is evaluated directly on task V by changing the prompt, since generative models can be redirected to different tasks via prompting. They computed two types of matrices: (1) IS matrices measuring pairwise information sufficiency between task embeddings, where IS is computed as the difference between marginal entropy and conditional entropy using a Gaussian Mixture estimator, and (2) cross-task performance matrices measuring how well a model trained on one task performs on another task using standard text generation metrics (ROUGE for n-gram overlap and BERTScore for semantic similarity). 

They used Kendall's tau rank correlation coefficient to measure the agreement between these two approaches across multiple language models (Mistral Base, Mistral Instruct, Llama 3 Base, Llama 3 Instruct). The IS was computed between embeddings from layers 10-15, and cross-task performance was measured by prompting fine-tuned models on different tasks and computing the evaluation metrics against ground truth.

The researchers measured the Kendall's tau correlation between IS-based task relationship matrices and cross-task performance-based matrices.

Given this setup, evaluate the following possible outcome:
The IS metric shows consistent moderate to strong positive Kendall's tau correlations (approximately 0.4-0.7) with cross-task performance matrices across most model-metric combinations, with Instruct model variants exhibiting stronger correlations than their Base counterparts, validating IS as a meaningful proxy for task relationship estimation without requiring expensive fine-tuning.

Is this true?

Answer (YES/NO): NO